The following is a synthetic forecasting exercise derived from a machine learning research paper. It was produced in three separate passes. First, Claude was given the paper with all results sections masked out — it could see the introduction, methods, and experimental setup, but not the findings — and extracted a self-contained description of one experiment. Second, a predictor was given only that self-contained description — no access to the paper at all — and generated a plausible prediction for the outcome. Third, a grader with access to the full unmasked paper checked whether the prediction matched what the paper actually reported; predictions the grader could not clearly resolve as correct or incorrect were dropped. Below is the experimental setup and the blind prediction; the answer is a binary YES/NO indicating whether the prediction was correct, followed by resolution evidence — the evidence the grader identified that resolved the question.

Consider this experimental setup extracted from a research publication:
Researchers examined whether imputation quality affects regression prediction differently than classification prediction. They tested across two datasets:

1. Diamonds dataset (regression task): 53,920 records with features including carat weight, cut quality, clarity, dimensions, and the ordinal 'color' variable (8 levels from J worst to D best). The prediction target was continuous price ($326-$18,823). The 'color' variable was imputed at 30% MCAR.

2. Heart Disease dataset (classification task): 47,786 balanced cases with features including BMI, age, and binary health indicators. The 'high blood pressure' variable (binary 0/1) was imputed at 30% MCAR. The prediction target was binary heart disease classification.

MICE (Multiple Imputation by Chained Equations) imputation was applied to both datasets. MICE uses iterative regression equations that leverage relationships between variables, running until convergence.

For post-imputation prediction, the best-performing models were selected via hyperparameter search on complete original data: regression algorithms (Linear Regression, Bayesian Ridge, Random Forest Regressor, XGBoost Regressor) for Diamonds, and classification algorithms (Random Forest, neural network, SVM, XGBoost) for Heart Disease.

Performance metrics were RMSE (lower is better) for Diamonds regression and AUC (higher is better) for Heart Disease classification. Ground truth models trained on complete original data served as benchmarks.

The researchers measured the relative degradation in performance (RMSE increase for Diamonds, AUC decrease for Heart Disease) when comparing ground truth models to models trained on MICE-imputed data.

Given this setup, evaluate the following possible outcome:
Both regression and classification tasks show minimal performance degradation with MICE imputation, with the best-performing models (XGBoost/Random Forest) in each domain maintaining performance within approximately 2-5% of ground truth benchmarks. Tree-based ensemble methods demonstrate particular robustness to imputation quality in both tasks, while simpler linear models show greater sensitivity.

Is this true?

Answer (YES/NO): NO